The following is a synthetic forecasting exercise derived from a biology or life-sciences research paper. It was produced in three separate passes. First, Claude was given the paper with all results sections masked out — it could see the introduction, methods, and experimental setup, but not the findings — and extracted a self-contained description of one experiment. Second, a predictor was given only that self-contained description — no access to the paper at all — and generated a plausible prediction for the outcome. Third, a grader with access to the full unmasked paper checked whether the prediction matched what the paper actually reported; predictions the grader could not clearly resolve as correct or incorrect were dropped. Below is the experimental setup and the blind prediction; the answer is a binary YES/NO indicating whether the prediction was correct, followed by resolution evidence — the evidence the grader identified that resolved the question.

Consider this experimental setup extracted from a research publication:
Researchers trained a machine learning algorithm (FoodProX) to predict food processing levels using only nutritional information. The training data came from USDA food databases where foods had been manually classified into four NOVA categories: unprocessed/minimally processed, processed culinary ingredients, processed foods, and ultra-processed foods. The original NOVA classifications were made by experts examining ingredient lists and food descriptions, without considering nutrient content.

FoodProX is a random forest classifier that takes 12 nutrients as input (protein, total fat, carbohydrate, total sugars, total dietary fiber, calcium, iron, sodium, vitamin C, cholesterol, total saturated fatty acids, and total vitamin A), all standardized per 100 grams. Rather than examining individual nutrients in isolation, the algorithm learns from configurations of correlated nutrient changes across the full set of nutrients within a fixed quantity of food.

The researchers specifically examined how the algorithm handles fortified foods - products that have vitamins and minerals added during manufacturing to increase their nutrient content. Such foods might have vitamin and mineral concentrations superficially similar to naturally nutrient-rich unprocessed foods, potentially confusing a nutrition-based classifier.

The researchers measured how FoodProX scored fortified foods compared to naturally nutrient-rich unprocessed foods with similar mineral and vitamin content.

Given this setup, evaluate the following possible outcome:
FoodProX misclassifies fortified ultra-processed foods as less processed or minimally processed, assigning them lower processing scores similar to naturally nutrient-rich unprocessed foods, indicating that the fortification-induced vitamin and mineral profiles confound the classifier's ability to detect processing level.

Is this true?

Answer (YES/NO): NO